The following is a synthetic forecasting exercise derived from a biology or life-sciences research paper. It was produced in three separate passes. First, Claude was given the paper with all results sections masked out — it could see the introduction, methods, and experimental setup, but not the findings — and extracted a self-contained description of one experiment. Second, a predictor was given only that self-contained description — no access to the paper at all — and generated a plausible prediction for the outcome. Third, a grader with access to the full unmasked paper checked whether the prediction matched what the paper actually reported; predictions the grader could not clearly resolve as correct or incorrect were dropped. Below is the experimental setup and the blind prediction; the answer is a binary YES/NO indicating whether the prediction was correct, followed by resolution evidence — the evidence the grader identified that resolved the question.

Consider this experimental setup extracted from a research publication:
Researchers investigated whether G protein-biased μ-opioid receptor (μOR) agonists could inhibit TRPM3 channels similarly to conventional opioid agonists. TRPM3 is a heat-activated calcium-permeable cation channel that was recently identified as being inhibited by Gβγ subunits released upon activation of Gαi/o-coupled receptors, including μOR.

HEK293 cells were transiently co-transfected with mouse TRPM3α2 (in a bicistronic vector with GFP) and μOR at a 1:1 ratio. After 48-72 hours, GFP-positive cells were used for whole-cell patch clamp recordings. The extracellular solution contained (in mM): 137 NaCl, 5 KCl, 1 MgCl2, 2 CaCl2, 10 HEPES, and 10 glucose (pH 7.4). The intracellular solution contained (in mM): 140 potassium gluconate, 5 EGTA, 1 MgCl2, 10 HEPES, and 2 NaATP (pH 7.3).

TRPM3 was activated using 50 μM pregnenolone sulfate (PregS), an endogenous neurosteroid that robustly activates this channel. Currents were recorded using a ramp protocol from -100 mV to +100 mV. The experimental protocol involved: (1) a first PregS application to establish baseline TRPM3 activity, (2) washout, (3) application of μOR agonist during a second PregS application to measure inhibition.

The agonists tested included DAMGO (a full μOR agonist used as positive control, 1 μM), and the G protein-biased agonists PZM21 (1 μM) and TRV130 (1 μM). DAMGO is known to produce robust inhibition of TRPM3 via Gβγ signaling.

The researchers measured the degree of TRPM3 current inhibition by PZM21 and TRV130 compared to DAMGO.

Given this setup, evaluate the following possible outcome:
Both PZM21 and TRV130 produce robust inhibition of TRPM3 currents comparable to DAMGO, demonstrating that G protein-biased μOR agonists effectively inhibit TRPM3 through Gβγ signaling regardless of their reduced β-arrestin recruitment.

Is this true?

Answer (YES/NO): NO